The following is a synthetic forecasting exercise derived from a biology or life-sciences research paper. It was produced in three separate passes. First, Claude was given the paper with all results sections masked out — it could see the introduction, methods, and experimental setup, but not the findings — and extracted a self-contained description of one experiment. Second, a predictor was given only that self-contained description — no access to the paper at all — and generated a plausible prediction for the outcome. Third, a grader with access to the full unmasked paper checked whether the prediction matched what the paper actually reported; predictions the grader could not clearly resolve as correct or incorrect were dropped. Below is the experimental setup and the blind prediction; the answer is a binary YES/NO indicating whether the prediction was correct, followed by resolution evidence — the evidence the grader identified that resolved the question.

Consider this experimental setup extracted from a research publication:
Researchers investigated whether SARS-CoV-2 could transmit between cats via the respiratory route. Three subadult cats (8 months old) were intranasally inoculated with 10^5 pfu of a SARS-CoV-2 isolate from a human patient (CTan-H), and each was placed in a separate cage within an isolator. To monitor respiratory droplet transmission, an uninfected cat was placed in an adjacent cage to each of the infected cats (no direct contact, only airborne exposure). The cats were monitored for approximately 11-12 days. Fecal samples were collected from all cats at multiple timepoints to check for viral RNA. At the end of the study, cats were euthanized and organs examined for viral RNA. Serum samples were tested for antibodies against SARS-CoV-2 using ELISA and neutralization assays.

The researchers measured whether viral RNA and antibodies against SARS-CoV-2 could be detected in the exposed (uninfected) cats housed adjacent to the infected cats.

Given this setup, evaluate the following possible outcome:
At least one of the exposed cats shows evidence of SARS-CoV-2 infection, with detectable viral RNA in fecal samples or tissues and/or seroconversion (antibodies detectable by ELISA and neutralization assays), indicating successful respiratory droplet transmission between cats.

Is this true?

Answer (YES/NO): YES